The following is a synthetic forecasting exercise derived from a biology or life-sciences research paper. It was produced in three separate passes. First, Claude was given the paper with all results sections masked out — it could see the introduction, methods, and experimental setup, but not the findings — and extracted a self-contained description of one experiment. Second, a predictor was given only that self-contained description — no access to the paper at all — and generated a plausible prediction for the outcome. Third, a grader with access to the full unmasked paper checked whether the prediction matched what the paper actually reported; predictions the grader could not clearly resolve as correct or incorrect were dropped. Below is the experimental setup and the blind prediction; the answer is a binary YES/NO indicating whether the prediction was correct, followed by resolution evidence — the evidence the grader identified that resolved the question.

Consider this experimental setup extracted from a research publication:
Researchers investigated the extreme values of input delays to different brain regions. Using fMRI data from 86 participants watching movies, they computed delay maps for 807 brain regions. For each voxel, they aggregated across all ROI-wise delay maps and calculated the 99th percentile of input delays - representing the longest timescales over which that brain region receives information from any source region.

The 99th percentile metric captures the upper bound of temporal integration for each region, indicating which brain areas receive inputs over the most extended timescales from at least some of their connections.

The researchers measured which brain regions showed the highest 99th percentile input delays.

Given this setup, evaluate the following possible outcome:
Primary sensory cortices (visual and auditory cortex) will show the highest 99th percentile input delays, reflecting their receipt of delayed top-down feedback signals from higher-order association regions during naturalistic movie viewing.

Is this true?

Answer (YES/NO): YES